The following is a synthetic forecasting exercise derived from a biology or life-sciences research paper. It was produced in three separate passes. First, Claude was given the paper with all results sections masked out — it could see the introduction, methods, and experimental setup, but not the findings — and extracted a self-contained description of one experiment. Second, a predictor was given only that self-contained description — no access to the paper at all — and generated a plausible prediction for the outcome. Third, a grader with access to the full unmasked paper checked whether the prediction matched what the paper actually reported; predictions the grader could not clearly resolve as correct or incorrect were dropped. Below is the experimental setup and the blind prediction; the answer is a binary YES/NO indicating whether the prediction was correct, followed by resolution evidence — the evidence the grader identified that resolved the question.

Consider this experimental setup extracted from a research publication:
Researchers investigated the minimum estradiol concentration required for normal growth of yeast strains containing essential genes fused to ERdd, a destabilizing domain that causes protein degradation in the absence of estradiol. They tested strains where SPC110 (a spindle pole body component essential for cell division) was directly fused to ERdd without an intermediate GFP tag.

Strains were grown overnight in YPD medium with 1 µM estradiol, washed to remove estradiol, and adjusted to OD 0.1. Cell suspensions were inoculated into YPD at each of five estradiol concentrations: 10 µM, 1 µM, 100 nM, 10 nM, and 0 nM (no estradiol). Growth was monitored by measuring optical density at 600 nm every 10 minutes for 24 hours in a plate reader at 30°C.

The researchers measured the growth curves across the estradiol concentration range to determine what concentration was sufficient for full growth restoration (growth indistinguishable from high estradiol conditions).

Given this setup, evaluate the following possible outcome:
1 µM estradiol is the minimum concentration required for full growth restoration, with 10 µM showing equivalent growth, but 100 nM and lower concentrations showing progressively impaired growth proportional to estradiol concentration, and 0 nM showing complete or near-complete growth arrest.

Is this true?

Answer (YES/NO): NO